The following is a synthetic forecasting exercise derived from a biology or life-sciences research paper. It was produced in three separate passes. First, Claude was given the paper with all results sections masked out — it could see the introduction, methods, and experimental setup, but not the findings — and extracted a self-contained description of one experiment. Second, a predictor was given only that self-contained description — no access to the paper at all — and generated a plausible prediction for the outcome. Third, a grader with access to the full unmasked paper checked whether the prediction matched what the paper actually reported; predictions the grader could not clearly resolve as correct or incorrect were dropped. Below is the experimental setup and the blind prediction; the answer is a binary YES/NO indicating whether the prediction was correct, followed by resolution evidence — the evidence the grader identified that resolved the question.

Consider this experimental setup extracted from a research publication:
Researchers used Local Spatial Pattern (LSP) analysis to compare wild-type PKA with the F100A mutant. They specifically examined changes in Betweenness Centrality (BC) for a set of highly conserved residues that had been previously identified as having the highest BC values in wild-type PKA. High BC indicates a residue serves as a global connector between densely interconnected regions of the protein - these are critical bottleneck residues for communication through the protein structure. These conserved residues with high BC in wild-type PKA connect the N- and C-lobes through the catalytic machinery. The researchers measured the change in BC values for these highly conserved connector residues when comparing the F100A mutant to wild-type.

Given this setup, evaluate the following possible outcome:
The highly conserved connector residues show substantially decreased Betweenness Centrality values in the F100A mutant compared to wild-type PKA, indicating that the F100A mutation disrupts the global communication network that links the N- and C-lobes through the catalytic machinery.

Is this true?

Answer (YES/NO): YES